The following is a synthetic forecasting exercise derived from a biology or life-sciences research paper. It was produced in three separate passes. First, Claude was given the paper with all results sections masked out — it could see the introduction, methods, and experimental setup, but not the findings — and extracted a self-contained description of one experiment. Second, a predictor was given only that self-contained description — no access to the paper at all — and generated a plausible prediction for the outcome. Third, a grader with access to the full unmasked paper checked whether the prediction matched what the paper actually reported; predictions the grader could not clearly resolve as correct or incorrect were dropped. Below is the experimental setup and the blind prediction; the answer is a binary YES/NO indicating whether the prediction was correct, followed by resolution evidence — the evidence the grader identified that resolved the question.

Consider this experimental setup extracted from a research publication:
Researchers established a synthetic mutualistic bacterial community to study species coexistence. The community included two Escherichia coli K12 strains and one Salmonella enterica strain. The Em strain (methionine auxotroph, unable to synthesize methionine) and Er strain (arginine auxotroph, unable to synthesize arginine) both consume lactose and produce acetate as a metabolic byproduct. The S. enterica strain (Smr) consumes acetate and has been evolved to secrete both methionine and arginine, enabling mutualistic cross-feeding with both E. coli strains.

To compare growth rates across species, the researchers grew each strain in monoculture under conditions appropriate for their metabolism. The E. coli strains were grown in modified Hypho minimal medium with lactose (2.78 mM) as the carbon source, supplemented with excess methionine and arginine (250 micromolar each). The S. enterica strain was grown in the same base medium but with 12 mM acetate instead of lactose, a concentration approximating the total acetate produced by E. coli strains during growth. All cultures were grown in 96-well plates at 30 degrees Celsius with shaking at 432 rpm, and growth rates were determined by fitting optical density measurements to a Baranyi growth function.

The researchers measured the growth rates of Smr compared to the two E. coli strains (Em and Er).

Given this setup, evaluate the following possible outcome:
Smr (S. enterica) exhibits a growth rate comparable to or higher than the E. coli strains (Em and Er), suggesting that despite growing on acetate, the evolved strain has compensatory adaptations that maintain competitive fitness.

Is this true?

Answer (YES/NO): NO